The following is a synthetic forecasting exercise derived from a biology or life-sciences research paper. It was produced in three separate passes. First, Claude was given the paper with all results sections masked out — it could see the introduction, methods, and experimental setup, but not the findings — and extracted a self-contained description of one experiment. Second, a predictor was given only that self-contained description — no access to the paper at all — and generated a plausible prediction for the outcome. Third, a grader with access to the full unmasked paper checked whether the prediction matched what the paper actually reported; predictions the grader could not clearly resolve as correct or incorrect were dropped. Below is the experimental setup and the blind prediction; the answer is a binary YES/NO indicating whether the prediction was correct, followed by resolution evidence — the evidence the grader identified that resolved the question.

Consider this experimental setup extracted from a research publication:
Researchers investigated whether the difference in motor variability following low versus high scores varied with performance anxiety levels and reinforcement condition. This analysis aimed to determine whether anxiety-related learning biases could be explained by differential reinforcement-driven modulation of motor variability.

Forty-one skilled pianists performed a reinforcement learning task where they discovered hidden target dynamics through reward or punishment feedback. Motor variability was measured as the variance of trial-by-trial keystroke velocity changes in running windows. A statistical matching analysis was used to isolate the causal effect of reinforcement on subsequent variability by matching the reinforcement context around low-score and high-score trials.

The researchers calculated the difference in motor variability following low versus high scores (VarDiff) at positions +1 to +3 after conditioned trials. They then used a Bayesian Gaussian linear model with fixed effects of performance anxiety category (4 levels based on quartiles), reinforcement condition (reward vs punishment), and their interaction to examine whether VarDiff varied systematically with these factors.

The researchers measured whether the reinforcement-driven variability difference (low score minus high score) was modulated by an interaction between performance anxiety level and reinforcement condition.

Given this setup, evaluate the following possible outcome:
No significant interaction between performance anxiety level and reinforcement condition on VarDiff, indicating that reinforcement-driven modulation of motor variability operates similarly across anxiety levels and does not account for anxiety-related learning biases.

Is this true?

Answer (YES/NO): NO